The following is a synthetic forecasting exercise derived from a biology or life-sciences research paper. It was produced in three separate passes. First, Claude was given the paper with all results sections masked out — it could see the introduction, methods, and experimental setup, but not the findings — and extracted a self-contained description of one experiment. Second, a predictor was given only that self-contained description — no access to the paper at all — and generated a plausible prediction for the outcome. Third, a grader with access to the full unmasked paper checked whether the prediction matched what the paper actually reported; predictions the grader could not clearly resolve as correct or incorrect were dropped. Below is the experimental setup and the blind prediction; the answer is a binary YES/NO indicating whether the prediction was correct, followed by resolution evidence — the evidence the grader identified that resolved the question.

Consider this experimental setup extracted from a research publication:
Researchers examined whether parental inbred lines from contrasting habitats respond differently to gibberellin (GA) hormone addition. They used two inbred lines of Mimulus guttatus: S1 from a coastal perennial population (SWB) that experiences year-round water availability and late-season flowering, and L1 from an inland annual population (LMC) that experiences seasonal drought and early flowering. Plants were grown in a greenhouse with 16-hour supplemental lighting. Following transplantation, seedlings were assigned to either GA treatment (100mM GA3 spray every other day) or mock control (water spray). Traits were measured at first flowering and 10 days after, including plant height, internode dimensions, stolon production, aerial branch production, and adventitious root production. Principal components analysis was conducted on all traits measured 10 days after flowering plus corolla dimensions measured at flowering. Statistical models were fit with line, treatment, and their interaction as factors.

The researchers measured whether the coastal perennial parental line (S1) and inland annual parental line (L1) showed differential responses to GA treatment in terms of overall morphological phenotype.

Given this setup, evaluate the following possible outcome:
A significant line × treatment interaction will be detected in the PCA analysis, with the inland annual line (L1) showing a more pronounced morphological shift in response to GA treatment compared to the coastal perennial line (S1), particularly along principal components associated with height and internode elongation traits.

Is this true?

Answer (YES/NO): NO